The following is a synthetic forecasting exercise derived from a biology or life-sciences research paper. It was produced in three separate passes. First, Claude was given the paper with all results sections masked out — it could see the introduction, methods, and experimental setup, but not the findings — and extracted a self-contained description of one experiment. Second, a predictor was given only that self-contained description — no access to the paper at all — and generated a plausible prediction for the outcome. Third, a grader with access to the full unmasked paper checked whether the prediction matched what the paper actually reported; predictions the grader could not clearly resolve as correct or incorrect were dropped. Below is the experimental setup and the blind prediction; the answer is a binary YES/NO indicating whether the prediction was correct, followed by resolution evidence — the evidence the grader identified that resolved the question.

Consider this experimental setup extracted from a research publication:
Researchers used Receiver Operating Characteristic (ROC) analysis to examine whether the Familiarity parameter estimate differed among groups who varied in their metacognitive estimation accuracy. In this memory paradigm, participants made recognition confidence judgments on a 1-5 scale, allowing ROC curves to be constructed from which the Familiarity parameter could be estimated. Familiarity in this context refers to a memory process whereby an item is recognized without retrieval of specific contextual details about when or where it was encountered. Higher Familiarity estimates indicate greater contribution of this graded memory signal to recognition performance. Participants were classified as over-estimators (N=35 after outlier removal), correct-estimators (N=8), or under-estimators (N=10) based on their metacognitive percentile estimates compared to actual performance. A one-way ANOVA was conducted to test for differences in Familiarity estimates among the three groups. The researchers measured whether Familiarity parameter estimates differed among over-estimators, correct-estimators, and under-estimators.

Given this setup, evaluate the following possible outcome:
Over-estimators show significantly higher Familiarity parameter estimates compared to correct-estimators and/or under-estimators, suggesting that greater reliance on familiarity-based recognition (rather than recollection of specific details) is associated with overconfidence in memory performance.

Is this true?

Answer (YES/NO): NO